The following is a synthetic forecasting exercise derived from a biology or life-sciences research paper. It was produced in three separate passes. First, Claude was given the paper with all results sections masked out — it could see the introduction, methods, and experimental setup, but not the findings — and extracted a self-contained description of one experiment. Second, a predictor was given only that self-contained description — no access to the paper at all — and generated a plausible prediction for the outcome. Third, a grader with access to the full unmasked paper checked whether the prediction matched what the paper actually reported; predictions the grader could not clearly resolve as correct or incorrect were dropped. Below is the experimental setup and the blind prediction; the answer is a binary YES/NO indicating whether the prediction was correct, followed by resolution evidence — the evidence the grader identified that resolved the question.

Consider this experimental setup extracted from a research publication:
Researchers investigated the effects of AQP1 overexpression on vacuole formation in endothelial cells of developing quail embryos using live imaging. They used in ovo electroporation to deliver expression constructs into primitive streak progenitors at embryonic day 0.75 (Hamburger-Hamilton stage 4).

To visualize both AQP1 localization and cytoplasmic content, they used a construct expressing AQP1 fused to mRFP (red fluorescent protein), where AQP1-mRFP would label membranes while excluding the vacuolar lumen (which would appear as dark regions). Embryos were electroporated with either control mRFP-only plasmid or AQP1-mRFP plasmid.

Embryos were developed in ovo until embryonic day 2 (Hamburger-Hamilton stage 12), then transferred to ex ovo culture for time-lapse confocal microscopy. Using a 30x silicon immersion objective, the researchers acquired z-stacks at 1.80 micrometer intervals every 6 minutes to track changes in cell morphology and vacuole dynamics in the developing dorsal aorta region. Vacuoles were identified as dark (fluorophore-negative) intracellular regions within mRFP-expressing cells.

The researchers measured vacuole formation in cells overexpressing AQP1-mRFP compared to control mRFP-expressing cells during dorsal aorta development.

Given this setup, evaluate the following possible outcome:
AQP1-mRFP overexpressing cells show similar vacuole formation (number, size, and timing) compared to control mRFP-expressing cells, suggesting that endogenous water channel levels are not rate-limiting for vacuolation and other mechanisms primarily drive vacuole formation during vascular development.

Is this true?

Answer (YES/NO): NO